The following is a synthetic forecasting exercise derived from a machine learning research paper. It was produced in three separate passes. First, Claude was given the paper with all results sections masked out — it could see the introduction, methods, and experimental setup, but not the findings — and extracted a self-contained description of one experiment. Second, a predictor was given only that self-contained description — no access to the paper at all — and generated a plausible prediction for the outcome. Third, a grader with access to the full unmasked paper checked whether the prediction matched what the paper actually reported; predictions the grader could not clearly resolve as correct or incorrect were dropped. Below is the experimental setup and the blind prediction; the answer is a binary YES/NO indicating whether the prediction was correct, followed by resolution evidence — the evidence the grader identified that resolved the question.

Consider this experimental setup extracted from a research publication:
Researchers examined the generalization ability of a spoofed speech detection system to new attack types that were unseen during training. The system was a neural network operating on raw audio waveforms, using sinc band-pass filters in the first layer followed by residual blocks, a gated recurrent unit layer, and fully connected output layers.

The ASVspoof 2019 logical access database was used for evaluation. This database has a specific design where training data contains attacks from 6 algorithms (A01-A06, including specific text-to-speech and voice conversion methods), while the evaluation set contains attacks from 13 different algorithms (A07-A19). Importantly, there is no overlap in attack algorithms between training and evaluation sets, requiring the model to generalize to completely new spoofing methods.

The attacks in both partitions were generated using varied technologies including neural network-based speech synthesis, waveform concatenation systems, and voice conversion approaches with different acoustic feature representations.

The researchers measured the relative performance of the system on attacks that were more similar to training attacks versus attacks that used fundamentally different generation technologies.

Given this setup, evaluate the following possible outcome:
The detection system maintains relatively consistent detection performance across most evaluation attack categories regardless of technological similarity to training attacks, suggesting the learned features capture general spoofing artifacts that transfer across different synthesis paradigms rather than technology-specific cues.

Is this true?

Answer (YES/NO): NO